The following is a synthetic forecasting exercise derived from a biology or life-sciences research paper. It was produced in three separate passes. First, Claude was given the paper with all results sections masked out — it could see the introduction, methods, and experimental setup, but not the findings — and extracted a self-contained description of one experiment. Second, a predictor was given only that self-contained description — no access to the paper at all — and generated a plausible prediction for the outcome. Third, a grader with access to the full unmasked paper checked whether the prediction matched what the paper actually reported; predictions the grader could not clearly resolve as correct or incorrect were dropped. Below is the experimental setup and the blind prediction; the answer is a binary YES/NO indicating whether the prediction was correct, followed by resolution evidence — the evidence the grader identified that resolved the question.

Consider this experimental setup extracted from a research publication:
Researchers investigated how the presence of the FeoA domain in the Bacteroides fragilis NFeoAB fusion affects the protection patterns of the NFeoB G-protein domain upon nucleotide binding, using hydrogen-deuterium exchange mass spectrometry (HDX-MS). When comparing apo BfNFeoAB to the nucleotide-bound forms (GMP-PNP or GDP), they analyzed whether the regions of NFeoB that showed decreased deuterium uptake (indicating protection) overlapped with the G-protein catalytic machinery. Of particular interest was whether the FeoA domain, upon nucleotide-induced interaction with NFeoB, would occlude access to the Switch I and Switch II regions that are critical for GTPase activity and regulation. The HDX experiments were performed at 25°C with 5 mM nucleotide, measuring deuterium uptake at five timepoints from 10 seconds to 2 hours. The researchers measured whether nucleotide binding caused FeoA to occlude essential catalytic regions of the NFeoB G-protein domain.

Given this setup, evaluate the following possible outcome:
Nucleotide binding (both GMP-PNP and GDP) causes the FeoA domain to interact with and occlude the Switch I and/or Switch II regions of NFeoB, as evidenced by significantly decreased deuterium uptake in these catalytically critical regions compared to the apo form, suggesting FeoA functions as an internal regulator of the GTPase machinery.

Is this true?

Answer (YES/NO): NO